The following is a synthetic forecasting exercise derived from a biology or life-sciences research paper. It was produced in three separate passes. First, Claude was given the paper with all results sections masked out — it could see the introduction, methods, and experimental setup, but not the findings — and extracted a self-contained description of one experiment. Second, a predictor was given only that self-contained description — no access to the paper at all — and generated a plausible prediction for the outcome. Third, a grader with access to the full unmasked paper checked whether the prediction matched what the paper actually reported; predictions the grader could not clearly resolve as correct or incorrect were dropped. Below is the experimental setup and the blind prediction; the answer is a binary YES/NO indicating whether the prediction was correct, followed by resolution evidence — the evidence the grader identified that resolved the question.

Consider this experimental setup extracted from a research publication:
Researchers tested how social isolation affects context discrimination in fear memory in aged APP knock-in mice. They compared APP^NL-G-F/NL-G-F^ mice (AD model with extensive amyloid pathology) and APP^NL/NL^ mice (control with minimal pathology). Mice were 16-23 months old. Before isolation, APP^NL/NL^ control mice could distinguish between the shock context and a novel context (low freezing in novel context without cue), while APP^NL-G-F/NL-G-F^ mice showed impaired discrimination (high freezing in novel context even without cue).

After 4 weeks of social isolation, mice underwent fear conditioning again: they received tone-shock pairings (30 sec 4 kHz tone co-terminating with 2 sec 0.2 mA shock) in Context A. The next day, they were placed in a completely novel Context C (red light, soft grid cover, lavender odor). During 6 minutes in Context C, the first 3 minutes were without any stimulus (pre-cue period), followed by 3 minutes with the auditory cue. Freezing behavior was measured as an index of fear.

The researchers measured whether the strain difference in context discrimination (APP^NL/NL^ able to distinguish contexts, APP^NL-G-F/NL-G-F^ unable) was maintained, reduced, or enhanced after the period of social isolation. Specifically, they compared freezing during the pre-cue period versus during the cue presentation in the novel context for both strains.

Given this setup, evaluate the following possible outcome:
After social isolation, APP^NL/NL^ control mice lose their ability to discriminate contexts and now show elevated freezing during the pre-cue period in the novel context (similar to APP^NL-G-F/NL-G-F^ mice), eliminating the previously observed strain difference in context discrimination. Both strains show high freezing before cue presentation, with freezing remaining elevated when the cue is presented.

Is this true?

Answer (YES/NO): NO